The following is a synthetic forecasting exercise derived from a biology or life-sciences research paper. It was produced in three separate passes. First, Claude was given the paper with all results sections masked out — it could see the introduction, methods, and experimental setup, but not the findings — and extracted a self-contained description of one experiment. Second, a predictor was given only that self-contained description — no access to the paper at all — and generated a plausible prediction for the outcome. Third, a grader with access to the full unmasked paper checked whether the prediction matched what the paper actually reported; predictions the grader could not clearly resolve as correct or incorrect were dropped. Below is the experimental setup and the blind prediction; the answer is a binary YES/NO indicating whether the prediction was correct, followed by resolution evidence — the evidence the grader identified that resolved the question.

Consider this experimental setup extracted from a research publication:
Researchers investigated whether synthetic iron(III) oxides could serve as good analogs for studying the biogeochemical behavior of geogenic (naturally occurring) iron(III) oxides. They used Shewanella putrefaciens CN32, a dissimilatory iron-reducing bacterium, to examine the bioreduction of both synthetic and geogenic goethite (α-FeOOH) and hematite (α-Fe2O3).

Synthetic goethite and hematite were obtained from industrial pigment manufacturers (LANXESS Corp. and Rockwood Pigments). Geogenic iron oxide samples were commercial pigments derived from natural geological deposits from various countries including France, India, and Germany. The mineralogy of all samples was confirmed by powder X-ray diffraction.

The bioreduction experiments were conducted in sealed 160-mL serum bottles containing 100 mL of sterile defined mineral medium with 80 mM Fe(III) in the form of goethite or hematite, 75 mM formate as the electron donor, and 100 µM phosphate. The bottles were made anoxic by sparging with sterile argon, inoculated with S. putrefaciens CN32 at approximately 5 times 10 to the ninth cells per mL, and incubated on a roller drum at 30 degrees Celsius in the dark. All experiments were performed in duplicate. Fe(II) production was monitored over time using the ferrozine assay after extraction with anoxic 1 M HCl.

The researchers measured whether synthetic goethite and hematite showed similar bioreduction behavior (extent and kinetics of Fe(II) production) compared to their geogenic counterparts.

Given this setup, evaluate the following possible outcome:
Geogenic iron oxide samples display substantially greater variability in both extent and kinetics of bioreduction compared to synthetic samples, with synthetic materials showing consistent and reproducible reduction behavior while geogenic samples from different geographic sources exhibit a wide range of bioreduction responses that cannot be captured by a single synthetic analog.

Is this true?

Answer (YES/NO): NO